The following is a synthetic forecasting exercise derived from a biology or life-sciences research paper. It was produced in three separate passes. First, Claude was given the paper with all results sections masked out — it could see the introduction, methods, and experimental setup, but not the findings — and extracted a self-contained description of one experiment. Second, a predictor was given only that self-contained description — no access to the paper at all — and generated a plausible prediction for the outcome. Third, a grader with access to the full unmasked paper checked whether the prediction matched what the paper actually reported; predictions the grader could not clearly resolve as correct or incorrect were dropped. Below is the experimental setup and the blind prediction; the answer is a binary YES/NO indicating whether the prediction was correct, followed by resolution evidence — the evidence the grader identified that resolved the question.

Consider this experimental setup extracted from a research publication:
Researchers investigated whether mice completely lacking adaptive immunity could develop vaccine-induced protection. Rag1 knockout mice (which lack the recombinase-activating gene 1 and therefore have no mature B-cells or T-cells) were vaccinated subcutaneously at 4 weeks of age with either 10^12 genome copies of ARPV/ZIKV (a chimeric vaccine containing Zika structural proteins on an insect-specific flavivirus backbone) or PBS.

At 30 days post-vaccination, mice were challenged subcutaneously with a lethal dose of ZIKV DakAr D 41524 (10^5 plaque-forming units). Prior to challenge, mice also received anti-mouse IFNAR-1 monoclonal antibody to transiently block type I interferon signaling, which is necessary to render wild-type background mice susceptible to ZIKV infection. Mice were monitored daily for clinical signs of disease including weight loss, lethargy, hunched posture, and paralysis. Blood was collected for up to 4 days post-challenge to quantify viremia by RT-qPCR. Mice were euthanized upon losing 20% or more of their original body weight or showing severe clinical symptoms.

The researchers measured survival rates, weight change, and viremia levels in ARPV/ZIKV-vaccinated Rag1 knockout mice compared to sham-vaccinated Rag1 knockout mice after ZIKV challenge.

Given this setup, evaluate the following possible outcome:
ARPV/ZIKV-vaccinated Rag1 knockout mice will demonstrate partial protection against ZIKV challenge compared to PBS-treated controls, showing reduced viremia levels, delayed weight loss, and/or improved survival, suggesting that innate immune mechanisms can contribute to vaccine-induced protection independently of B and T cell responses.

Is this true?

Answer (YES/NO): NO